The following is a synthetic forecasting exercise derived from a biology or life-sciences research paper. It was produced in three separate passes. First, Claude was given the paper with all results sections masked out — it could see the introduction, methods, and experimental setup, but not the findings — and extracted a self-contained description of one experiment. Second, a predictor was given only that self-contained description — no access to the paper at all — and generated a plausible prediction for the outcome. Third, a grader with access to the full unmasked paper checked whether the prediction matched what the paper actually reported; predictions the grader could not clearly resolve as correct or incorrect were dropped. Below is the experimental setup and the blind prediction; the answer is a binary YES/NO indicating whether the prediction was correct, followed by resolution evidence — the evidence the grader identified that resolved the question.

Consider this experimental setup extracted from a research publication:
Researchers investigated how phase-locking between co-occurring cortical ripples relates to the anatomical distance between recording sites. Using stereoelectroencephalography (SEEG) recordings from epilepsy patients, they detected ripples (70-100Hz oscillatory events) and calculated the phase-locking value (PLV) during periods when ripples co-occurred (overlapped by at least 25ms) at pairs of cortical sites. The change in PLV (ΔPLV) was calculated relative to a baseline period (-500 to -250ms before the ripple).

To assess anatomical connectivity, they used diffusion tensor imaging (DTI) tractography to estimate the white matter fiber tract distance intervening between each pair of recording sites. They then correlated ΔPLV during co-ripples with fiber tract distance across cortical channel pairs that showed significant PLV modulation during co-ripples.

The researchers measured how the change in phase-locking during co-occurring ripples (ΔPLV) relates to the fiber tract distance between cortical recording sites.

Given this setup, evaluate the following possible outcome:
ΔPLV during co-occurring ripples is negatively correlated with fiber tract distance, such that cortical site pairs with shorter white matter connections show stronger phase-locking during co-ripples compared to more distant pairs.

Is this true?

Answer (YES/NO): NO